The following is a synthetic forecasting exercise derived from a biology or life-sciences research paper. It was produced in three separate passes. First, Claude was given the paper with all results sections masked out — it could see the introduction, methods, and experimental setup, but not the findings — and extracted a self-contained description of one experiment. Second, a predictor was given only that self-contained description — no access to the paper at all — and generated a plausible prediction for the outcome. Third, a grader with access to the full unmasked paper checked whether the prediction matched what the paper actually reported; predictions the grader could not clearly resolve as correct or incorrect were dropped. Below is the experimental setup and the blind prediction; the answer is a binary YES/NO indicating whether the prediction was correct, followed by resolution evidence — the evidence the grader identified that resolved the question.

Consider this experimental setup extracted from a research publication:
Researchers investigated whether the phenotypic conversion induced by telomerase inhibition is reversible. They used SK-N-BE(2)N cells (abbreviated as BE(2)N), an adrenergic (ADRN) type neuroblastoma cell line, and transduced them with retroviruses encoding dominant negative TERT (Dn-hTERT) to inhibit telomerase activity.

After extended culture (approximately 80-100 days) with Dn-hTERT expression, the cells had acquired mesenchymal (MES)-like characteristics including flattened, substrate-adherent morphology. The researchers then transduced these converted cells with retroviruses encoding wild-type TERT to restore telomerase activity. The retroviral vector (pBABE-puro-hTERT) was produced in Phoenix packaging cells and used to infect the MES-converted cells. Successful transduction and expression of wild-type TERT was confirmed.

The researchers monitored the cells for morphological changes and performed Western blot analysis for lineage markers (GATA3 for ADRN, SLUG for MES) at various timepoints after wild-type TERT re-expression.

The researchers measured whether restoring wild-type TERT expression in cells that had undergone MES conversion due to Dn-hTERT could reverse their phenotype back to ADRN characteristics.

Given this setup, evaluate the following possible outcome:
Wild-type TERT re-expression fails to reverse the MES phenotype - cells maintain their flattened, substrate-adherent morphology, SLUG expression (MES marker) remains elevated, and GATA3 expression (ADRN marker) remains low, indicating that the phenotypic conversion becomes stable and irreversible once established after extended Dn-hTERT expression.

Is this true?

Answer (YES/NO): NO